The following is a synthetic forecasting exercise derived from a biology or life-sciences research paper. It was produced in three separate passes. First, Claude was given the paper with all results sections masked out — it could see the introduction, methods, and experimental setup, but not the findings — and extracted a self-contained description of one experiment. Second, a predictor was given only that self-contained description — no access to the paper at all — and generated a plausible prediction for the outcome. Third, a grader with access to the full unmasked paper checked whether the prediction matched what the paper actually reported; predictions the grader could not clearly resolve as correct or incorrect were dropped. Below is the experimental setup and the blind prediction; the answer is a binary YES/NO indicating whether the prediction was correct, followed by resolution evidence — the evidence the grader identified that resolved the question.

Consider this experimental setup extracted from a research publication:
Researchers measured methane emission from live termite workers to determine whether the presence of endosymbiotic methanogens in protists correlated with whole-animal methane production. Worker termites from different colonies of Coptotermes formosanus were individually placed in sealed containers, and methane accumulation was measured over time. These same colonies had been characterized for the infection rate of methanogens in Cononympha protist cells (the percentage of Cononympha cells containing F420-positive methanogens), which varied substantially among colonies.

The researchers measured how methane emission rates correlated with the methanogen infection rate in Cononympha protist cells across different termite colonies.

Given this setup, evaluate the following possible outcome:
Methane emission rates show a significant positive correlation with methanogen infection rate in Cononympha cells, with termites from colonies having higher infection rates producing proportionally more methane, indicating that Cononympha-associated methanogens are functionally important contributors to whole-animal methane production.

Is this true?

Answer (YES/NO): YES